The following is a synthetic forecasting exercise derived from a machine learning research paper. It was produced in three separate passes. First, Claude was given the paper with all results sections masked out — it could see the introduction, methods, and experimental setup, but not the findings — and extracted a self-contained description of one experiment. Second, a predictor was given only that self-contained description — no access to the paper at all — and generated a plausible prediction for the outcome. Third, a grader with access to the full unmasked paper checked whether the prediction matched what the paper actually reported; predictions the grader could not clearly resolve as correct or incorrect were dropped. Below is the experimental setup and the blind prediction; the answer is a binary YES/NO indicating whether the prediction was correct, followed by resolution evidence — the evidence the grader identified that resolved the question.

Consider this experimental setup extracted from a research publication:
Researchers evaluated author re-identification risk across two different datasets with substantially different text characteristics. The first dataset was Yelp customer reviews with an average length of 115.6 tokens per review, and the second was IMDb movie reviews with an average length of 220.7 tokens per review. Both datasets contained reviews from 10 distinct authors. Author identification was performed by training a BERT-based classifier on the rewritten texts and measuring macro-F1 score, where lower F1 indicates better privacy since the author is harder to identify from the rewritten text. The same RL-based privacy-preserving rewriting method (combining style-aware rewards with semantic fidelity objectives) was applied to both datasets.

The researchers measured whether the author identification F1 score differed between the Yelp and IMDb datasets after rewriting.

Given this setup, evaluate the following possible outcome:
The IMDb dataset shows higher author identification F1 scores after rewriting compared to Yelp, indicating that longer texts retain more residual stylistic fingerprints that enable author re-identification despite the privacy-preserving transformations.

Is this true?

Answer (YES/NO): NO